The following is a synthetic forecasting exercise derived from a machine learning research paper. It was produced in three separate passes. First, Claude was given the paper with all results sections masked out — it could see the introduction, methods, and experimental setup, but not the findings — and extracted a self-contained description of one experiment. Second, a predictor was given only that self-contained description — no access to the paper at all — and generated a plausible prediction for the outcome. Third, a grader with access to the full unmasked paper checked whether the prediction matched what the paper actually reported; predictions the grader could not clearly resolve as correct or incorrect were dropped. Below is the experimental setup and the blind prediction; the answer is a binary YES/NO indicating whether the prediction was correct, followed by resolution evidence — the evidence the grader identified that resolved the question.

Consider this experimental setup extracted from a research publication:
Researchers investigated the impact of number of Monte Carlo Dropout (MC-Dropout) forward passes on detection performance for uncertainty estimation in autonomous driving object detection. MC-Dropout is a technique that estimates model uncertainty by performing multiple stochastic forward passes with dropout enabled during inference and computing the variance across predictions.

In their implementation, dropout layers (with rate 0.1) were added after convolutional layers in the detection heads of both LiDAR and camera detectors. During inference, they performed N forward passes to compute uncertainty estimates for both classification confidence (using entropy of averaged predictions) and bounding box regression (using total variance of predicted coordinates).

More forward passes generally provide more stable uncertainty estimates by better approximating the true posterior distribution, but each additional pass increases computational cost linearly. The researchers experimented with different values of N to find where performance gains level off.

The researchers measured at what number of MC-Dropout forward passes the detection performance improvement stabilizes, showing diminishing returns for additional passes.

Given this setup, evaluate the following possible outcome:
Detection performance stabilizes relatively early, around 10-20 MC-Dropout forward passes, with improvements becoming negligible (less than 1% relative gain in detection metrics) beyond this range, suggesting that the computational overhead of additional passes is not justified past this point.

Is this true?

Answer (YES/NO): NO